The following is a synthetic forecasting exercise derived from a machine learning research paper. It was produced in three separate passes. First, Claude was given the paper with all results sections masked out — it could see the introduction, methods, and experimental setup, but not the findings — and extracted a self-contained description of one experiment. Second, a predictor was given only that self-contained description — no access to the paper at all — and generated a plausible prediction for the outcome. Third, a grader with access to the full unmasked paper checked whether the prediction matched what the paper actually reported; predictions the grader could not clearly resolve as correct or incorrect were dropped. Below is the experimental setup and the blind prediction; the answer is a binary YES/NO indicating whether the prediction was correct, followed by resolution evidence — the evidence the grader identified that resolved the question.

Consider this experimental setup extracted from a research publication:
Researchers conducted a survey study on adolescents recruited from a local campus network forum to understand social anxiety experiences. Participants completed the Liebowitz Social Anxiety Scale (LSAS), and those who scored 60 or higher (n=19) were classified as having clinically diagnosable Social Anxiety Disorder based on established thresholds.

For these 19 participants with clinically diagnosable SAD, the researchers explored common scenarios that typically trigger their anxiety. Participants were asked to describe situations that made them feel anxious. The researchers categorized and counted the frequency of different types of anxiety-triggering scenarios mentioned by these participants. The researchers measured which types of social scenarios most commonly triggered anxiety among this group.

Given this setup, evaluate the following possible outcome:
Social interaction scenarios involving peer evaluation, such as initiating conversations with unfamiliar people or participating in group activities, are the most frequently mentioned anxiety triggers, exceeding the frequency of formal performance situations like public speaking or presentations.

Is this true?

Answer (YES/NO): NO